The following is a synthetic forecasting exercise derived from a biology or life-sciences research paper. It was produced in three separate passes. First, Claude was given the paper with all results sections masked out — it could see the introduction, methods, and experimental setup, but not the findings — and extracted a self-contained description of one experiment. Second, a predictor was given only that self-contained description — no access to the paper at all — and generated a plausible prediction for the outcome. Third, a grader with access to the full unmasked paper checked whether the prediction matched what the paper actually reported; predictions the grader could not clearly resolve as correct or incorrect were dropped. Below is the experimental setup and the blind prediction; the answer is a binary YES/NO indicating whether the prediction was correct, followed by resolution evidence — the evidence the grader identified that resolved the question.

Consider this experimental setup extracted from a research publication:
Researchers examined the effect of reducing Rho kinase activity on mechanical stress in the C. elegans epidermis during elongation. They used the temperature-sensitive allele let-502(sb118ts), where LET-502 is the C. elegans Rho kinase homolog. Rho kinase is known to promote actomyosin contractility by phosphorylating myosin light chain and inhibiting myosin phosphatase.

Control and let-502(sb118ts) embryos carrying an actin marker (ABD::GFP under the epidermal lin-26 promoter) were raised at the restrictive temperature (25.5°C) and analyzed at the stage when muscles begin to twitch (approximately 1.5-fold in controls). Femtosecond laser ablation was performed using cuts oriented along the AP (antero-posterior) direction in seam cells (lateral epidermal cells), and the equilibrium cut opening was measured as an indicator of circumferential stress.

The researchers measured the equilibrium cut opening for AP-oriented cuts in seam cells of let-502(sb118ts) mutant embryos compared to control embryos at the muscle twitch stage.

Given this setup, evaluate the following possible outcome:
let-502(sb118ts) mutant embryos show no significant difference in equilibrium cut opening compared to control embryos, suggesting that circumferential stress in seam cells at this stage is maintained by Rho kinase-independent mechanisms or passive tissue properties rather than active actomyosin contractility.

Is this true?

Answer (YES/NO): NO